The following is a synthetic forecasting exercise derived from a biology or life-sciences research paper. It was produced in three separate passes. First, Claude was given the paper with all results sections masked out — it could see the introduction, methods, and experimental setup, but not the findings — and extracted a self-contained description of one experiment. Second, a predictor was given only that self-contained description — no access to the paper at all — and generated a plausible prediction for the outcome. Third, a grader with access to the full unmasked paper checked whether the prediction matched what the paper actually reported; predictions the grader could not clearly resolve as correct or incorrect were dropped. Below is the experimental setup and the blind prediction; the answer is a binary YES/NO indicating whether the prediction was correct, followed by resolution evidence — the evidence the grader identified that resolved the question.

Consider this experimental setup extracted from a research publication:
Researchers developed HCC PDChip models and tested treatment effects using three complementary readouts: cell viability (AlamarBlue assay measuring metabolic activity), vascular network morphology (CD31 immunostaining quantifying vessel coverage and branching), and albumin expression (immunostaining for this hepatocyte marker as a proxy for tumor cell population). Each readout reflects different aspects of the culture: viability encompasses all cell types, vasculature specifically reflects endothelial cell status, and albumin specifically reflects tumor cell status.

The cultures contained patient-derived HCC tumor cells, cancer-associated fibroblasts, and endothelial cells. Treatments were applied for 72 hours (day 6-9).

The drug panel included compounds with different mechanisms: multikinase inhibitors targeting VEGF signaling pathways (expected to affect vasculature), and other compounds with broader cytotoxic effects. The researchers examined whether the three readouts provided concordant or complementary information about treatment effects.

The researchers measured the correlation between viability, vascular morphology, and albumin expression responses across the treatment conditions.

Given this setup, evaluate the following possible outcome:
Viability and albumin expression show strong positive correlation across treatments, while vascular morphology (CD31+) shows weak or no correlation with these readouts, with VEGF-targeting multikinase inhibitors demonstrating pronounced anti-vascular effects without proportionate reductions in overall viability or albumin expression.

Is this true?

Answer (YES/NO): NO